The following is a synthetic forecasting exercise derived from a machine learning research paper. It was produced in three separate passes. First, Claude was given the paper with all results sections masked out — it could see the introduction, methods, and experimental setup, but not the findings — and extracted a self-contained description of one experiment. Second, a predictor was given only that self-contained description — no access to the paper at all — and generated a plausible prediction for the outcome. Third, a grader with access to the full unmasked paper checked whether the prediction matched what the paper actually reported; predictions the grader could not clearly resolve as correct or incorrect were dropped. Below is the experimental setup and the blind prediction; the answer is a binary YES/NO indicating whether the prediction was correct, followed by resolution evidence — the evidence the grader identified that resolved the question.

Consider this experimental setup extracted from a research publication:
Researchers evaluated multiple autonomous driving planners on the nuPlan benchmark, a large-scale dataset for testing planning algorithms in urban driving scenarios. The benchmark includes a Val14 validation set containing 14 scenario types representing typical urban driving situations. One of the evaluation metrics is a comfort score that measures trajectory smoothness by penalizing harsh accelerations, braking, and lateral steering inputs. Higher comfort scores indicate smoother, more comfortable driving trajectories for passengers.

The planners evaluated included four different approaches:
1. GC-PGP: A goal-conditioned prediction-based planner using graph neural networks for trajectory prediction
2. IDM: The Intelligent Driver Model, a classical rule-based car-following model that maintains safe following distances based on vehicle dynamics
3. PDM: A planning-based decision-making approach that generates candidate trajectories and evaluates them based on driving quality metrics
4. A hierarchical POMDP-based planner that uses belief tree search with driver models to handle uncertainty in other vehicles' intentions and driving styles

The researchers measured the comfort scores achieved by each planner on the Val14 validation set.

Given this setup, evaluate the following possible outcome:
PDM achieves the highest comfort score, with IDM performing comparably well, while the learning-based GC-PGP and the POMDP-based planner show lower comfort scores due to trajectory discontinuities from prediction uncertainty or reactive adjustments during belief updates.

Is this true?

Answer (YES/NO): NO